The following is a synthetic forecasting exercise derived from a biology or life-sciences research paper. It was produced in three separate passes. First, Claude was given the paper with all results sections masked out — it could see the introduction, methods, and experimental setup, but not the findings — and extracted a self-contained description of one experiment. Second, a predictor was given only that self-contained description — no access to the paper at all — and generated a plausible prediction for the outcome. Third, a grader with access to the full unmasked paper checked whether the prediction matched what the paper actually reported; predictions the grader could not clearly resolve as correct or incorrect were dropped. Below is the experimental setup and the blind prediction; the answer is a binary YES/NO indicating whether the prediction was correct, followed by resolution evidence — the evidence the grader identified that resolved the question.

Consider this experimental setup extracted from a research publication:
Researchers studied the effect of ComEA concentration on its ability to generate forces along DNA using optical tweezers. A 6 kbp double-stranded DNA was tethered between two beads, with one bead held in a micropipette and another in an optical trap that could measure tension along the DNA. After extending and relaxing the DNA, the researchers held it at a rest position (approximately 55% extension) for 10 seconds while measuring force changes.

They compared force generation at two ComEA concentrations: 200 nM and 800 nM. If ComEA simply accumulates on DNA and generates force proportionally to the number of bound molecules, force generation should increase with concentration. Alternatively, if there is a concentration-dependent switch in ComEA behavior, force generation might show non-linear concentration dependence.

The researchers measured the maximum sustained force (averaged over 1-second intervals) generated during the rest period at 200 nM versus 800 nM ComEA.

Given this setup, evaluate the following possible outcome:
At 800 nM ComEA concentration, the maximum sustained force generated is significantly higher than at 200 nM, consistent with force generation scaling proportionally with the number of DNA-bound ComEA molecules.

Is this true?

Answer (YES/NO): NO